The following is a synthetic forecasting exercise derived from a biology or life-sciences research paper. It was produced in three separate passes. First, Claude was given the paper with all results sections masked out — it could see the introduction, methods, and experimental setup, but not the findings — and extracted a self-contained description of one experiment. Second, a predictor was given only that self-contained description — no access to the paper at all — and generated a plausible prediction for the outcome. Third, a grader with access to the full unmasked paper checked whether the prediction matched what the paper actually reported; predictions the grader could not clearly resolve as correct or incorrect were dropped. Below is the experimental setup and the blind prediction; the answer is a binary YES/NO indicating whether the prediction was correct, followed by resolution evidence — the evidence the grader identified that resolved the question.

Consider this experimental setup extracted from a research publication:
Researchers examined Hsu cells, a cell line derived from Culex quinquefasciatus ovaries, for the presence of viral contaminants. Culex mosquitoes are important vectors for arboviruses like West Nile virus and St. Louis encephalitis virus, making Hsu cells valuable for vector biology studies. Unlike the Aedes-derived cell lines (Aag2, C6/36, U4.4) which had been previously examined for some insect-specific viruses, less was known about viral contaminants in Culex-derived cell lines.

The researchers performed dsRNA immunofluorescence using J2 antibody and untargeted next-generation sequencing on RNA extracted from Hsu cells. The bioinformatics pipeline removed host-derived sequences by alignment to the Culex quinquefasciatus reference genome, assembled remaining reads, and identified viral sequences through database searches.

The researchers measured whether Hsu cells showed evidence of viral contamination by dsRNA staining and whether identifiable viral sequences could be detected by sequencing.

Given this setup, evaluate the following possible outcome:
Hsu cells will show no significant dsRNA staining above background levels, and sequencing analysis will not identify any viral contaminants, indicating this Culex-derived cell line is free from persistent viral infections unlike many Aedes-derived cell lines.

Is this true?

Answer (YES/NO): NO